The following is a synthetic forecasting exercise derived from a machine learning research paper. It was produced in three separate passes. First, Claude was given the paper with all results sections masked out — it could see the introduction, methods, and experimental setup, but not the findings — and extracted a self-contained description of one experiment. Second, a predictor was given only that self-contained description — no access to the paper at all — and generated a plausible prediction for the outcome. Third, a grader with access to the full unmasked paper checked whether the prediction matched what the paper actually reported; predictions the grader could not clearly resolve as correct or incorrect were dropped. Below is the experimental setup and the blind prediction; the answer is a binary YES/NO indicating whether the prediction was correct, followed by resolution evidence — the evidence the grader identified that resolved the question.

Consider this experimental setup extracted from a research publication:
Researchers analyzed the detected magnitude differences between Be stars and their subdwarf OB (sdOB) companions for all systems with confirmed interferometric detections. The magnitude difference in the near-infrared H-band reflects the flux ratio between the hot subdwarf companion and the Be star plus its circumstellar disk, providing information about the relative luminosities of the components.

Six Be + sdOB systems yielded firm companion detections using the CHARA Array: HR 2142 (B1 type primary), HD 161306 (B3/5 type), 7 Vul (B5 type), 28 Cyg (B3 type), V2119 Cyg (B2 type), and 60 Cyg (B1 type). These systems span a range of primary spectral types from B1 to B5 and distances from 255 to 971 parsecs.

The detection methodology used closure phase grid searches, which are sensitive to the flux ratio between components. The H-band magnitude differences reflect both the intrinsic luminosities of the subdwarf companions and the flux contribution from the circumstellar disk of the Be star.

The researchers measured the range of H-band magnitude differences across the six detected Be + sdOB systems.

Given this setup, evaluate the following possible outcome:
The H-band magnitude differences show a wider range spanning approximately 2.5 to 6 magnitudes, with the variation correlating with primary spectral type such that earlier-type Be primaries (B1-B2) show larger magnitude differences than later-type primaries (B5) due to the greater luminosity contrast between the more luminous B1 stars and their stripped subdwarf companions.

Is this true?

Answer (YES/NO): NO